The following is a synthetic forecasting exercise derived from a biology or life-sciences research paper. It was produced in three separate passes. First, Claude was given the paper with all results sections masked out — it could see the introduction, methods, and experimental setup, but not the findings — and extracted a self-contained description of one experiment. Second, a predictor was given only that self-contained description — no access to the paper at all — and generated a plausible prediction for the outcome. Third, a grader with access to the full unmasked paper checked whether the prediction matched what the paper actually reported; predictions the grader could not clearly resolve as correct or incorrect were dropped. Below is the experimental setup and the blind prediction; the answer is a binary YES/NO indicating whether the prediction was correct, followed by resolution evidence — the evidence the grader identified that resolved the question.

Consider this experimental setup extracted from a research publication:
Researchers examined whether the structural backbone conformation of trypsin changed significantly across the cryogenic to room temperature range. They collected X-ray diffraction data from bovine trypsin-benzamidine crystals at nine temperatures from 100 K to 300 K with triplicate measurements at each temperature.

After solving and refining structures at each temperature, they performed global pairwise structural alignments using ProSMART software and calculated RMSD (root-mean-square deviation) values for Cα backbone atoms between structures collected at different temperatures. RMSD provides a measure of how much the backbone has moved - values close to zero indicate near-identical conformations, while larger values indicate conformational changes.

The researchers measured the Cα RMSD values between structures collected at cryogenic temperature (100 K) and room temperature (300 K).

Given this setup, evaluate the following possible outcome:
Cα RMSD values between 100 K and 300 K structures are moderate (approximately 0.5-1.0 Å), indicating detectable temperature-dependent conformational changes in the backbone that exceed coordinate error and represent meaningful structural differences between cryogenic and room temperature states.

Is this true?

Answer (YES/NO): NO